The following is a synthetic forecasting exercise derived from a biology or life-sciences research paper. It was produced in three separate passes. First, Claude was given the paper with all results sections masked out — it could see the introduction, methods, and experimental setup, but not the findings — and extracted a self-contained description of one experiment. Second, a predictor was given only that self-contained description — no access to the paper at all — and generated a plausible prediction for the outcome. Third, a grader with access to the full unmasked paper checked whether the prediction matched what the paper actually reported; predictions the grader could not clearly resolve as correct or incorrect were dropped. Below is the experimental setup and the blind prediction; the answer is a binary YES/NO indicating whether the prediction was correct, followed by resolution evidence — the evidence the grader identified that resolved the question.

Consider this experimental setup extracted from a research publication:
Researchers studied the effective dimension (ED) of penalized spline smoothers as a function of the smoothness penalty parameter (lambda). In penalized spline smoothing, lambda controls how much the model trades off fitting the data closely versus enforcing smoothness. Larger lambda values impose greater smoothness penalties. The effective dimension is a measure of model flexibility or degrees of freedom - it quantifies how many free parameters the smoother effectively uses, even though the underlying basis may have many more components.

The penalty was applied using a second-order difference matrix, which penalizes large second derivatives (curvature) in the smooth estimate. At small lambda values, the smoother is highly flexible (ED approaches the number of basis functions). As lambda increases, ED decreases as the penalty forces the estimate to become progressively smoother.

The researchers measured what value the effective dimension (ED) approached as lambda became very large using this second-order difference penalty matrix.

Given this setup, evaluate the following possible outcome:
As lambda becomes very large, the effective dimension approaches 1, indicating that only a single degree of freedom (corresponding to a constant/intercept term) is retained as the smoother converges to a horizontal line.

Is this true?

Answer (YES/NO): NO